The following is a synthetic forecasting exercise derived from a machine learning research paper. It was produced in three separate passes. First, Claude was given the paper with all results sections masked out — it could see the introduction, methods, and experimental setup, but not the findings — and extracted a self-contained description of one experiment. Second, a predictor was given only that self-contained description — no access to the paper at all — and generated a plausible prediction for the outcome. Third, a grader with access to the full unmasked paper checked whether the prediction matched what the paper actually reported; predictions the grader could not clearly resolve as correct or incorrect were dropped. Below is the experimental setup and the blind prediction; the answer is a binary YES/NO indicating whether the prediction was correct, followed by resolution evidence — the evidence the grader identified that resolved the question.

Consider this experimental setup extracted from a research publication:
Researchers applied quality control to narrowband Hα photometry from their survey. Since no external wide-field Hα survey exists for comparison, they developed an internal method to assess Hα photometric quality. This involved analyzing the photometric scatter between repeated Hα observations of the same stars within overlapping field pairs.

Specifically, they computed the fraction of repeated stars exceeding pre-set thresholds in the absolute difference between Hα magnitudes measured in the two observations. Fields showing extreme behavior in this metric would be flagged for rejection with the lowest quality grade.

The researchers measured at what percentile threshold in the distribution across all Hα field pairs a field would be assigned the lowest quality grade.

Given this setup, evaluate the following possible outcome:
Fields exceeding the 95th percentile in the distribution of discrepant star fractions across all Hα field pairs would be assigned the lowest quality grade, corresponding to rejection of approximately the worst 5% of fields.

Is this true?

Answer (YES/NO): NO